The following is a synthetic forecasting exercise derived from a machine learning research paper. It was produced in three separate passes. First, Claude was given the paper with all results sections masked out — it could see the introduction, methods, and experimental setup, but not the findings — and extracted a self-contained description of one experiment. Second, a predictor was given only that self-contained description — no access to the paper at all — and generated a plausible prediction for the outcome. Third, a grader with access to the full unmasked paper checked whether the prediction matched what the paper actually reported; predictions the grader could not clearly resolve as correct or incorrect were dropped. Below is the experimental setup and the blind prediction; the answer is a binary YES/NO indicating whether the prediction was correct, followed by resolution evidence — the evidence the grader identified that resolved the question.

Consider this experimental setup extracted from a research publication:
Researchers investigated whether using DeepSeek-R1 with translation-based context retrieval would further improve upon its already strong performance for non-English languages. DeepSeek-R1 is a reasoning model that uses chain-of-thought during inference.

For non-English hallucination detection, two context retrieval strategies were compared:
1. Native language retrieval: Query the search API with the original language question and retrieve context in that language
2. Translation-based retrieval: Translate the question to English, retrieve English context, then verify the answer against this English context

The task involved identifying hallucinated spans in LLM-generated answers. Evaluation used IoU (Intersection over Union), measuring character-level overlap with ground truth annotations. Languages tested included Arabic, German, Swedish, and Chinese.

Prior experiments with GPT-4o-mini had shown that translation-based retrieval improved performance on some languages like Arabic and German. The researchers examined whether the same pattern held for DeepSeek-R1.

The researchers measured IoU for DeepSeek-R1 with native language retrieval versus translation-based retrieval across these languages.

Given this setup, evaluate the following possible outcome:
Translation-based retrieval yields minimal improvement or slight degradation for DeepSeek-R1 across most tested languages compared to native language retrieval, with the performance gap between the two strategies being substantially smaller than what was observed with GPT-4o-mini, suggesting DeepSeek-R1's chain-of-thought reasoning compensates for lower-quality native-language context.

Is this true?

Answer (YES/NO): NO